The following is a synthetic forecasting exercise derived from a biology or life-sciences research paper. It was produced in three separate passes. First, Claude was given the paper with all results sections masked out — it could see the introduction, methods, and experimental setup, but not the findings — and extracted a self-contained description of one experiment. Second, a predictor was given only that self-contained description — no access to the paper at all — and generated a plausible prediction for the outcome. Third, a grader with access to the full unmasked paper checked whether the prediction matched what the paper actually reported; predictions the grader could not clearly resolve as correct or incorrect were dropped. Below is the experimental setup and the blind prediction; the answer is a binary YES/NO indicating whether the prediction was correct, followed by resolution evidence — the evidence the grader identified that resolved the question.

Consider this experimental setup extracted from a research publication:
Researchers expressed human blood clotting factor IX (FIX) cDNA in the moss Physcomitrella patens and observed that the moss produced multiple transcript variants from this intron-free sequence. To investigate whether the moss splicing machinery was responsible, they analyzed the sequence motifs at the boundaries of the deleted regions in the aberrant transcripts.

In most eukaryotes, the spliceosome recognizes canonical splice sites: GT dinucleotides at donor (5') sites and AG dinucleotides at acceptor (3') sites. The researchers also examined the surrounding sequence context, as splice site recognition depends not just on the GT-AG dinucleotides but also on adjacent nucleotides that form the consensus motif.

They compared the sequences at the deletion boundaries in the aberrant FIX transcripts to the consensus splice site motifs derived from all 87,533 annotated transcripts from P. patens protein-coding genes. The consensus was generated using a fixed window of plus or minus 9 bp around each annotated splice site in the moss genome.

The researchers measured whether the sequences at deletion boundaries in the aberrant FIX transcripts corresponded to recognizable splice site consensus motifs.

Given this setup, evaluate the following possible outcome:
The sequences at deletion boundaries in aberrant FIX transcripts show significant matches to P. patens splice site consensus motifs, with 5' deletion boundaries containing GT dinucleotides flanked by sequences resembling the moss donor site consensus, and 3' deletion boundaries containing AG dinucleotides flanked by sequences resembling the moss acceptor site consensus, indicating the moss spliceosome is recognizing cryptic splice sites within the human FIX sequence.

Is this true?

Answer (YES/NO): YES